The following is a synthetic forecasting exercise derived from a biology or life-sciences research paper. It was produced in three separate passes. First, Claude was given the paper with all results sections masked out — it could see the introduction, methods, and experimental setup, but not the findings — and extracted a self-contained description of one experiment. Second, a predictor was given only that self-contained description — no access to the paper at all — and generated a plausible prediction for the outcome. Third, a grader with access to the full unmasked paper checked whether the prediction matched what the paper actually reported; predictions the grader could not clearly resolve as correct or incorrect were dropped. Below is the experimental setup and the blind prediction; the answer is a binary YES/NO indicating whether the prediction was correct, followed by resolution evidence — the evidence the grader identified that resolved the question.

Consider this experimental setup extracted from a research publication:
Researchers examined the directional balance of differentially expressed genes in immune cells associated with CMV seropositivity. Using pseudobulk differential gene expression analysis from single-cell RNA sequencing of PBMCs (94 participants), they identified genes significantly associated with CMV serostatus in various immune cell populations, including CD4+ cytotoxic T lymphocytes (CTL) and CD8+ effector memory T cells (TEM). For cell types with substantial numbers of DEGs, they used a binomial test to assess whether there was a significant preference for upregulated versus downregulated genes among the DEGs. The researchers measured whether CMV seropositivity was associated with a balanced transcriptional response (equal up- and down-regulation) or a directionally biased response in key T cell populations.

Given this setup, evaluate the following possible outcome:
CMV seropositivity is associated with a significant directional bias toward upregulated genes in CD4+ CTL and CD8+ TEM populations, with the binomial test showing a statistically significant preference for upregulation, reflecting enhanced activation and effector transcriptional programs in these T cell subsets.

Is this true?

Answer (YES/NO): NO